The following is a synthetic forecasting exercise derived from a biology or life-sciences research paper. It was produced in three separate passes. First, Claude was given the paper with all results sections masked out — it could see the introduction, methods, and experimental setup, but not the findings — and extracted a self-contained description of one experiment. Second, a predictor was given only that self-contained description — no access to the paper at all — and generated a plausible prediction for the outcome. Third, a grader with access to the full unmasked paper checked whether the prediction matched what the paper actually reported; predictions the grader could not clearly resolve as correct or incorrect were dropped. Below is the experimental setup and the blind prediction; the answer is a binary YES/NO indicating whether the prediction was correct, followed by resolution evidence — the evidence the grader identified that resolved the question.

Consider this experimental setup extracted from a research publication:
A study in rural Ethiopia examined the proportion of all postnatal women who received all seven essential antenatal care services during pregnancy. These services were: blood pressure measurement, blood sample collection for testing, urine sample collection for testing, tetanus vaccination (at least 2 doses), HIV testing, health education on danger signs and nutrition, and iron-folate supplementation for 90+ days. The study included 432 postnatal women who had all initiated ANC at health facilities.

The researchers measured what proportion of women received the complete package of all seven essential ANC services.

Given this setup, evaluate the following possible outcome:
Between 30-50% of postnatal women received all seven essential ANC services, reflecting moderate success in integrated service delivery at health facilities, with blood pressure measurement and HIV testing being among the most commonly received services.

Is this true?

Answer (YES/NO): NO